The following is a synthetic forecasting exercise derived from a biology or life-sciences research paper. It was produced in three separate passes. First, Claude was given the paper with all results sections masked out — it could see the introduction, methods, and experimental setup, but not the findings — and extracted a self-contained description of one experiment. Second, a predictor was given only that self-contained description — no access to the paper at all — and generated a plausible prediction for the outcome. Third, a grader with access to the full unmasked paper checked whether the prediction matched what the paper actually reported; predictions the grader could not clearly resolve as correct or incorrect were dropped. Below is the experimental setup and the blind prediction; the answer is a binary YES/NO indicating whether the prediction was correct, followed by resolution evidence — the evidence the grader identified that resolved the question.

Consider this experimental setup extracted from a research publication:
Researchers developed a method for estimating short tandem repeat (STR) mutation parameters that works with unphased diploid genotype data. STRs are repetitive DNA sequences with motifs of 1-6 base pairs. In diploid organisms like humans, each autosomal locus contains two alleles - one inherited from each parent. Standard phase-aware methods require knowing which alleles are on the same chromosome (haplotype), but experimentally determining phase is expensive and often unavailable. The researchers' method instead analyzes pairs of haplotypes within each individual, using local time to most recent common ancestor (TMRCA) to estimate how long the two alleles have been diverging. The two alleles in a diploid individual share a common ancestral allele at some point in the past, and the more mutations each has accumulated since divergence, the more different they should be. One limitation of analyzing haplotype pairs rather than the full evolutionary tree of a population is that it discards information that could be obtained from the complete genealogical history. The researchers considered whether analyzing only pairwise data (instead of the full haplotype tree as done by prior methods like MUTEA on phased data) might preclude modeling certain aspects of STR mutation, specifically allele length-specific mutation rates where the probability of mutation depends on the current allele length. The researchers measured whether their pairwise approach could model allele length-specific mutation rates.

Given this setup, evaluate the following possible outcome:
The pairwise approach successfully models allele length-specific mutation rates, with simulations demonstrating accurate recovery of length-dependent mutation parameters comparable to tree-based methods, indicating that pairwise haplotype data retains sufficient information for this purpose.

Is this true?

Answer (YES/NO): NO